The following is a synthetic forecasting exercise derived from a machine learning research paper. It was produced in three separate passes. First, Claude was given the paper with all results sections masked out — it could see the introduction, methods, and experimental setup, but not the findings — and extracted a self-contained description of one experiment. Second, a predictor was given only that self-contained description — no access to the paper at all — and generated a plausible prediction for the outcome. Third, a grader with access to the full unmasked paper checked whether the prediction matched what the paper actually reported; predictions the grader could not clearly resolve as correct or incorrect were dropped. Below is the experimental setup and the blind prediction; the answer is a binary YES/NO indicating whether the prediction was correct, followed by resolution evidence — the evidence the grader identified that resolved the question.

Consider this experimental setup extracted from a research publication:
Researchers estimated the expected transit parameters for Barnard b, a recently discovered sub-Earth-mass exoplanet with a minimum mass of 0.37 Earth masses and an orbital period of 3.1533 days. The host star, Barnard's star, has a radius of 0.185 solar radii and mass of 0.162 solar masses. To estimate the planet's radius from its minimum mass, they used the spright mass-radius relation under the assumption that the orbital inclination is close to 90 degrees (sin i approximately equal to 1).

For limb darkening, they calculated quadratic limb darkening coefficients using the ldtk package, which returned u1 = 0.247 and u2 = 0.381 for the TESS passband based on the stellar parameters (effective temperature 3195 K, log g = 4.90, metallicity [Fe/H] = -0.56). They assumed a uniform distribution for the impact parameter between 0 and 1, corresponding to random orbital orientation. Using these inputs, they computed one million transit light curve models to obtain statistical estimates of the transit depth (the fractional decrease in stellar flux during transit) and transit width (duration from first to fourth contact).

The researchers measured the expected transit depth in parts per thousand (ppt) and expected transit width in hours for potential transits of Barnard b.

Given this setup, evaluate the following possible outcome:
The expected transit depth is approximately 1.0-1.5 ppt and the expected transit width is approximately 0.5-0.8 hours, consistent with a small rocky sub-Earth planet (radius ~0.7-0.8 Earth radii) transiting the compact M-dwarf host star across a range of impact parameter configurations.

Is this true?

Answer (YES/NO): NO